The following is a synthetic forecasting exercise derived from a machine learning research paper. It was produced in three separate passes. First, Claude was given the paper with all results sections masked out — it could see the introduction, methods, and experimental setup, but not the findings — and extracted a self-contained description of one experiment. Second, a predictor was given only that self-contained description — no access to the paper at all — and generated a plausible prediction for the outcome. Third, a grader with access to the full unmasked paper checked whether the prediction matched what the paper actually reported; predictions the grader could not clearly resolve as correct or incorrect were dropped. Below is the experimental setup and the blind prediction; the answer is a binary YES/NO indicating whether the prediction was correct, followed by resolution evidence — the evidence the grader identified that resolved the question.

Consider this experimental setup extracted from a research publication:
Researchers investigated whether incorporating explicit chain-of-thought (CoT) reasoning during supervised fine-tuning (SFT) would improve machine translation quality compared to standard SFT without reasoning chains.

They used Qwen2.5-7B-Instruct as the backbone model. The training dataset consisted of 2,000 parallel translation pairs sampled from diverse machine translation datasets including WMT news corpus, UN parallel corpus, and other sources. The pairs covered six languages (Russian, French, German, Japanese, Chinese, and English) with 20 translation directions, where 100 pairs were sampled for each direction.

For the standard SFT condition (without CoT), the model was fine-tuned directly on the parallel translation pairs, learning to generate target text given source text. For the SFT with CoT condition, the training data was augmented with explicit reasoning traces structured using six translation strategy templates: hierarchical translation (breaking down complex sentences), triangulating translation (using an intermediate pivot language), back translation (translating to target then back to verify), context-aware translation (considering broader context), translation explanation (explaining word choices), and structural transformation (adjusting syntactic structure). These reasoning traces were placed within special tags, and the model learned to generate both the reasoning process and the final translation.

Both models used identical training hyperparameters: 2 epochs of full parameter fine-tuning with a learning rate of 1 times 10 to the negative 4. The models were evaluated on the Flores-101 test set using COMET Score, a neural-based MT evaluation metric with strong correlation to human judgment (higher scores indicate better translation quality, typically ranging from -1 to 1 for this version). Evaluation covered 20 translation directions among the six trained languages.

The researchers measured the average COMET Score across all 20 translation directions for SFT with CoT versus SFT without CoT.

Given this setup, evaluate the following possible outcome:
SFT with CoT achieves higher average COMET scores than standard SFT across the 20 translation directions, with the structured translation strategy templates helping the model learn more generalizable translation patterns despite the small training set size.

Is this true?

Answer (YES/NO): NO